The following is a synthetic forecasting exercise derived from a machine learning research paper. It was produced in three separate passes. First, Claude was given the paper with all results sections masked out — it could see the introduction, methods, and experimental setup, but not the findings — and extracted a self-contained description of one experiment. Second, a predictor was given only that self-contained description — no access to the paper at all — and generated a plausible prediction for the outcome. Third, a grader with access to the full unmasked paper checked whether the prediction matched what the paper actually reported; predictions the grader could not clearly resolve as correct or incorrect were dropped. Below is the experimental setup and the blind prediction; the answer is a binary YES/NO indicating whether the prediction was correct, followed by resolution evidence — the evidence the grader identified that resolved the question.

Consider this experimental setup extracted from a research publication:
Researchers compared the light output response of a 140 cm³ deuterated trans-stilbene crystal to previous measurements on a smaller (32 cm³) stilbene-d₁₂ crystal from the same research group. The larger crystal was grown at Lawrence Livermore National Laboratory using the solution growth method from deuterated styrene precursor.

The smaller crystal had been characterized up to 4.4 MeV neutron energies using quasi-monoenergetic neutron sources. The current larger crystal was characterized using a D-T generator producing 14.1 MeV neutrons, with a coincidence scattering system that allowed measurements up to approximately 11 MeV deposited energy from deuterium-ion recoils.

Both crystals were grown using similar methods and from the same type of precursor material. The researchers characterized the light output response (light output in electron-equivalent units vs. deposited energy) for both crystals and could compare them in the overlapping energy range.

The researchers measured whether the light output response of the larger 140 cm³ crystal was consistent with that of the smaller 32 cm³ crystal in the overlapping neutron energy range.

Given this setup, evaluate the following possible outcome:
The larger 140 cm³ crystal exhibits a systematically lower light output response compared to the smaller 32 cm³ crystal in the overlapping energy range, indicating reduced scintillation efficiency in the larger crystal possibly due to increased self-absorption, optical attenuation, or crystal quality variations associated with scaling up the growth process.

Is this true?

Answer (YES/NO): NO